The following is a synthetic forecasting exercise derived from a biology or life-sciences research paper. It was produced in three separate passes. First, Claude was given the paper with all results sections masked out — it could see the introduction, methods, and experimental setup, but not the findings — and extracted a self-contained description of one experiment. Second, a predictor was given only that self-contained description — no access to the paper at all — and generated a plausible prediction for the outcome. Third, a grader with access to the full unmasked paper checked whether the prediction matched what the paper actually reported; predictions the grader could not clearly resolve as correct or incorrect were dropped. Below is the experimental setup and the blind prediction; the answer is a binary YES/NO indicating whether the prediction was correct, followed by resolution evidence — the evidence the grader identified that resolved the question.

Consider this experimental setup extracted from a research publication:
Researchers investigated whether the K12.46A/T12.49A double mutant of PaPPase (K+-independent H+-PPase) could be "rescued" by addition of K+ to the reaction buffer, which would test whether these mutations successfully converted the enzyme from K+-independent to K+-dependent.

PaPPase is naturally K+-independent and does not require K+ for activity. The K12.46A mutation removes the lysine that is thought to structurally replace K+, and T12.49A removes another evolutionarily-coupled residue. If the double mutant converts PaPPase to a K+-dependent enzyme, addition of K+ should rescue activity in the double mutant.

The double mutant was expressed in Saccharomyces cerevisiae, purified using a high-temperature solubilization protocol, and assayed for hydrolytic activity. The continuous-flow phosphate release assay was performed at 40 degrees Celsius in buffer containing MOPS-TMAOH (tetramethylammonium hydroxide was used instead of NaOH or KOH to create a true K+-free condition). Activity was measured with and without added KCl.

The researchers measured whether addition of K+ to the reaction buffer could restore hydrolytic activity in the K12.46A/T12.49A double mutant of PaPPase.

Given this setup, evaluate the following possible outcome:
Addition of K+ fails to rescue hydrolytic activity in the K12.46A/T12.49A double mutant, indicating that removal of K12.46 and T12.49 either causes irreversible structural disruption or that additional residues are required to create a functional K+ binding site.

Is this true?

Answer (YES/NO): NO